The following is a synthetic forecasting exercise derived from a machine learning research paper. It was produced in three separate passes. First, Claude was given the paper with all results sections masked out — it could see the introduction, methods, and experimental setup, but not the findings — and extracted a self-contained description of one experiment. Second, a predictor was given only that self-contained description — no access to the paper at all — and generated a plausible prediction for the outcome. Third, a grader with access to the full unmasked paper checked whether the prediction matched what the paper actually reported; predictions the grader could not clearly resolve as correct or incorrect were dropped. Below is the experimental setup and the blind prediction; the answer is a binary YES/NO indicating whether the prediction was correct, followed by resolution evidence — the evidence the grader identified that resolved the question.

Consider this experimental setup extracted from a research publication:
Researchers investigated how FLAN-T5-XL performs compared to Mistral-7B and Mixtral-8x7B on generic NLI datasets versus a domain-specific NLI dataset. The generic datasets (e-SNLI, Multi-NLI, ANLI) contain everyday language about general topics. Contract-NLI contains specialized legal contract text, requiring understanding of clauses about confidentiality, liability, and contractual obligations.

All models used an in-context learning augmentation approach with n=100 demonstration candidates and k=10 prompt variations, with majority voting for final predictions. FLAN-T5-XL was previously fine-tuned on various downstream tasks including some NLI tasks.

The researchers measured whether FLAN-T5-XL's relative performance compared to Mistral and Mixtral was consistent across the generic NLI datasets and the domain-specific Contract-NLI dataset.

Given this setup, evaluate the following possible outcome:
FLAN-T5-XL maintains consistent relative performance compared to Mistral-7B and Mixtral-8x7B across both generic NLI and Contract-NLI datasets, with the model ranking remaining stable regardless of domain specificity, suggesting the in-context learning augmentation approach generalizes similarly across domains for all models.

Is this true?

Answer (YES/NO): NO